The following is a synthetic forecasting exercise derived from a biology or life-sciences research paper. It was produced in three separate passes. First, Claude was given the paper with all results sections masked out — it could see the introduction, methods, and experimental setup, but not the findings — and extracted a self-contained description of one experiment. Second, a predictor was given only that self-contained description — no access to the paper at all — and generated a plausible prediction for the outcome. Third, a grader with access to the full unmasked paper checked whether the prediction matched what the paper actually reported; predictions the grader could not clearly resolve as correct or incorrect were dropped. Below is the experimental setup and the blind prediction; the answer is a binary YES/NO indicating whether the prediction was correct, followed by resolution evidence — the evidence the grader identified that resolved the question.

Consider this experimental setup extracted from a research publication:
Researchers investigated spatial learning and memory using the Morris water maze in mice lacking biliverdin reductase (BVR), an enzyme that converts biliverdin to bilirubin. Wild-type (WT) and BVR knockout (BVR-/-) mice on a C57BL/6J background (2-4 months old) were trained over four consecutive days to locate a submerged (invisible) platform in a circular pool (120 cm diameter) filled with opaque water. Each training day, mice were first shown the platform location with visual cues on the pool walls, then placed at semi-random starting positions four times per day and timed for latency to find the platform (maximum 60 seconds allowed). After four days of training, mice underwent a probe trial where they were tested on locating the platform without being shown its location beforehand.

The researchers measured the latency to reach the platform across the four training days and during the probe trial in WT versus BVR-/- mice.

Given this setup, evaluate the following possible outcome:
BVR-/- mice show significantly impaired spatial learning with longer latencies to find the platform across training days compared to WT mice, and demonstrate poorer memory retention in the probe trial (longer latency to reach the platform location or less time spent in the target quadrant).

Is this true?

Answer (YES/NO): YES